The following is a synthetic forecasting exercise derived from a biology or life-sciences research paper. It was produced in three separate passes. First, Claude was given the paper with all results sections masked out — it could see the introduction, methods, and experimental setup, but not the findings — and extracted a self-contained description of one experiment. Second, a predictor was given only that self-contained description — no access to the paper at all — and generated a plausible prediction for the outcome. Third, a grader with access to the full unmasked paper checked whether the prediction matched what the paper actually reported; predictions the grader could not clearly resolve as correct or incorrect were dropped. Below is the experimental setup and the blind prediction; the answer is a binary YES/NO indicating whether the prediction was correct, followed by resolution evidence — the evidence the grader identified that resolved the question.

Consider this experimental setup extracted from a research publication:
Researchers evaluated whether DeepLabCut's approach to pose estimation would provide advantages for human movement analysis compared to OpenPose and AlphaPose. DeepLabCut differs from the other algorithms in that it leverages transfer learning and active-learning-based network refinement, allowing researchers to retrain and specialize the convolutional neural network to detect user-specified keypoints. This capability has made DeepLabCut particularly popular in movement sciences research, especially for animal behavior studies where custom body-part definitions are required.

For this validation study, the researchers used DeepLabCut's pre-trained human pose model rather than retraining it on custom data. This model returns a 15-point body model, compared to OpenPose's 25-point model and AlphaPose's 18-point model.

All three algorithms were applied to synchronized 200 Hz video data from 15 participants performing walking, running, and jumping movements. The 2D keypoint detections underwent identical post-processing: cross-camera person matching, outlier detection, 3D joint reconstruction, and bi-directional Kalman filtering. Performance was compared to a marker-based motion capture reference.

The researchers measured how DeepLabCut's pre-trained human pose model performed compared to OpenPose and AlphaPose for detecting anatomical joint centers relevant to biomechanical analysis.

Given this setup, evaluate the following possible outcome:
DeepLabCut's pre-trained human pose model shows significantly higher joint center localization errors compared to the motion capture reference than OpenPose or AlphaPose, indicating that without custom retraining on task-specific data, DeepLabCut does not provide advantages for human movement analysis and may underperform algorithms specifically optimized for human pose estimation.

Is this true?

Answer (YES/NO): YES